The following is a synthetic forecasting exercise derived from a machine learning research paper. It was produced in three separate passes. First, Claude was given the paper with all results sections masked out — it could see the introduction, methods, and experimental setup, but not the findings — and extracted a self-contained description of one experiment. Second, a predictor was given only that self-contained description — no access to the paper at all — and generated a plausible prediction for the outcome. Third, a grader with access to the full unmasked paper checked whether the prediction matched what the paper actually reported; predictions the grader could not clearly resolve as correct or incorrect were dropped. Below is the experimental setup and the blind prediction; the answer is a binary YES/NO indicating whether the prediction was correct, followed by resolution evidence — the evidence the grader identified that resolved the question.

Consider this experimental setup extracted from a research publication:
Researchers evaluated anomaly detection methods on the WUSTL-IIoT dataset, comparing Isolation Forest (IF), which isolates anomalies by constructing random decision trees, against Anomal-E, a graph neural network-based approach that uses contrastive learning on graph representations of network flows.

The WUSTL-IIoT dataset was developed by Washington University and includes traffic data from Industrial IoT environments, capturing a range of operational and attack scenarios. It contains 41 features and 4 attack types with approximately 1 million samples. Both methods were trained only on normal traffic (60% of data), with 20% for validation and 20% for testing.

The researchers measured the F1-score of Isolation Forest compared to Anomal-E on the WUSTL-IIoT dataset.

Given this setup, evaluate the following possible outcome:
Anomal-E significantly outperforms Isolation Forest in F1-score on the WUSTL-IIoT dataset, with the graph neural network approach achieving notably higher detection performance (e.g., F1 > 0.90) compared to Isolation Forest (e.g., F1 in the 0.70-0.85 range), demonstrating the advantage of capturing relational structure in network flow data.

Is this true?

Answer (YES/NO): NO